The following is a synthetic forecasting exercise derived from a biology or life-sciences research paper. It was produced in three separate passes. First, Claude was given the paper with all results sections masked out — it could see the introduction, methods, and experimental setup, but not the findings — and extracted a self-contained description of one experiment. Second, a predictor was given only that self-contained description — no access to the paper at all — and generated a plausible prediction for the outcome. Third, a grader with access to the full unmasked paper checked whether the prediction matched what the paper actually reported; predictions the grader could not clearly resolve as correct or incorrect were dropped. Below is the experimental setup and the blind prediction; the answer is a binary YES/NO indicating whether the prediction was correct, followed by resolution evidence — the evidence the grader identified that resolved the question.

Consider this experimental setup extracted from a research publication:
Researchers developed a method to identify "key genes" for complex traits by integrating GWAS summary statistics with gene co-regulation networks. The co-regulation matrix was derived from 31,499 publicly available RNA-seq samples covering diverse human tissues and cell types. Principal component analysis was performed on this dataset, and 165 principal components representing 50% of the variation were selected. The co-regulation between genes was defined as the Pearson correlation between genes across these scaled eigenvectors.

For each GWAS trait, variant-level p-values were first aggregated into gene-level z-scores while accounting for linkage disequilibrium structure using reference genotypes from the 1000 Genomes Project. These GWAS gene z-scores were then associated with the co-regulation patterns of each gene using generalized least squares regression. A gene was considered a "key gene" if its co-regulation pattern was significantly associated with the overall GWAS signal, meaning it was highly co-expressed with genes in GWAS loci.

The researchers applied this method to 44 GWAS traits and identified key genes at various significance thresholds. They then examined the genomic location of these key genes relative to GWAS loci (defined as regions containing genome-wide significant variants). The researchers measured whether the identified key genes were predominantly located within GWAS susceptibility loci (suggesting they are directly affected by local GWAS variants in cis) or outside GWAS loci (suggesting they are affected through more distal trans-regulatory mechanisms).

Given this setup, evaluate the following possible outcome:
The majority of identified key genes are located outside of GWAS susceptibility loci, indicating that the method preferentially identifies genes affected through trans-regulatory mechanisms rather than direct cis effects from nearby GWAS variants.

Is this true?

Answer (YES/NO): YES